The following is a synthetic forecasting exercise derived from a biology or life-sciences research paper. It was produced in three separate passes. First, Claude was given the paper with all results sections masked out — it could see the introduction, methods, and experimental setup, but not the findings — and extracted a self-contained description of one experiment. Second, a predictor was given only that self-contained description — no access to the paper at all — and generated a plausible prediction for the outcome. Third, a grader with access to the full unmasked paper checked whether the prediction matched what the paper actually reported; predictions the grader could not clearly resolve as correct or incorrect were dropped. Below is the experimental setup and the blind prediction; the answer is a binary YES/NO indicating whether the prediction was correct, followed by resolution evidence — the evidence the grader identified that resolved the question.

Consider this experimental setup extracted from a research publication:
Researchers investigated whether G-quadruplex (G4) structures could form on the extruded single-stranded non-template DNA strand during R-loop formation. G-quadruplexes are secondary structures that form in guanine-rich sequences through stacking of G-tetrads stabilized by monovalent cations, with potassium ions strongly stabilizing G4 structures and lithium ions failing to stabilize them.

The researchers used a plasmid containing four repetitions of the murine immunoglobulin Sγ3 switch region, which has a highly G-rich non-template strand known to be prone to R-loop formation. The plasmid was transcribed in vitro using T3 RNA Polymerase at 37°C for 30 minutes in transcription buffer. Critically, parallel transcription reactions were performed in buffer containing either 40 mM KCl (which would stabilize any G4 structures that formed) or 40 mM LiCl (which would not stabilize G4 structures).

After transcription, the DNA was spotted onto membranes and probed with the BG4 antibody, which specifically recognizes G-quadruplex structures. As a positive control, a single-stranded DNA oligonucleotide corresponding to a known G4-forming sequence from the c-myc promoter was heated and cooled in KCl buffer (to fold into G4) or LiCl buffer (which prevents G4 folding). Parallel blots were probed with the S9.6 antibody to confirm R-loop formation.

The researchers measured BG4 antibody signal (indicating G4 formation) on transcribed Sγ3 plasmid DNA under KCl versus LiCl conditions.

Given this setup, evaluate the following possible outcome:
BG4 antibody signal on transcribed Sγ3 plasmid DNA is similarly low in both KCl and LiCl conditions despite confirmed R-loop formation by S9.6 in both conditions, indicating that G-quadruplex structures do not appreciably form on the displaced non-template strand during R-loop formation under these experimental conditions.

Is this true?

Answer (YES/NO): NO